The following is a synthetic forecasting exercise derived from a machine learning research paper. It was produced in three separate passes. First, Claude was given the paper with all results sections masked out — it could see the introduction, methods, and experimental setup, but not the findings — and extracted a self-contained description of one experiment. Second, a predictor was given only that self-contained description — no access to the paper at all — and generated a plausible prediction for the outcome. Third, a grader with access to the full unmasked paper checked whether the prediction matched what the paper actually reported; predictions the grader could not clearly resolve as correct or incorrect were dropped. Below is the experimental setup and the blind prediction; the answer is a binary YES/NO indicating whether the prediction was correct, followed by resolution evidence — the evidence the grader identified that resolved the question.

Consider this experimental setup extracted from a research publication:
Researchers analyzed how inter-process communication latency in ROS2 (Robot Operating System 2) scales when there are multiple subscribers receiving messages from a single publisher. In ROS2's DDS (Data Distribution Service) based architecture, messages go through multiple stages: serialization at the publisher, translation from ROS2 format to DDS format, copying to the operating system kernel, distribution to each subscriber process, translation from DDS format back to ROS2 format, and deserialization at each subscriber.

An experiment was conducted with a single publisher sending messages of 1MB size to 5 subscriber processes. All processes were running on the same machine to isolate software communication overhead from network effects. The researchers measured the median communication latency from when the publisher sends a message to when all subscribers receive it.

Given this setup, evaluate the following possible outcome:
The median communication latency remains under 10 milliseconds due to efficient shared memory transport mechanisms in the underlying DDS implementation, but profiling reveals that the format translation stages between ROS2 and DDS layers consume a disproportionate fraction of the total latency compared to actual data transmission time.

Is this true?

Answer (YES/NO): NO